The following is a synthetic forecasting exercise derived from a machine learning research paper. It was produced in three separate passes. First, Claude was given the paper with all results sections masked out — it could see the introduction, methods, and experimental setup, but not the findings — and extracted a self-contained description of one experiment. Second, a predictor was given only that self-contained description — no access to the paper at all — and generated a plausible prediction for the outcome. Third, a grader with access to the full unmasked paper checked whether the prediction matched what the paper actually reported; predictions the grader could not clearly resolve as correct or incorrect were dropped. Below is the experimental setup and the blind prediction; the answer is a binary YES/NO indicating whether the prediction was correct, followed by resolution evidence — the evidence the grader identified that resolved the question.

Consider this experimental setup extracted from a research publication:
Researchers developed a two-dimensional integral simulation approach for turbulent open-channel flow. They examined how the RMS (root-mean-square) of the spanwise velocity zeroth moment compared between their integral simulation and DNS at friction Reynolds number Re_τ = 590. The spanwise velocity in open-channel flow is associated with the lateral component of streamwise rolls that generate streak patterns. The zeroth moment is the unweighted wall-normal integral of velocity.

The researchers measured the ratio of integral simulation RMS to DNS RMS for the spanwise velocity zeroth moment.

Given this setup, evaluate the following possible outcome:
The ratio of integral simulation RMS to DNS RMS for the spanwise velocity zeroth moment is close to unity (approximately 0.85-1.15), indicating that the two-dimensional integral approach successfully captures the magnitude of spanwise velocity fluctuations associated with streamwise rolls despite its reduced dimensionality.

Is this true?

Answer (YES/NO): NO